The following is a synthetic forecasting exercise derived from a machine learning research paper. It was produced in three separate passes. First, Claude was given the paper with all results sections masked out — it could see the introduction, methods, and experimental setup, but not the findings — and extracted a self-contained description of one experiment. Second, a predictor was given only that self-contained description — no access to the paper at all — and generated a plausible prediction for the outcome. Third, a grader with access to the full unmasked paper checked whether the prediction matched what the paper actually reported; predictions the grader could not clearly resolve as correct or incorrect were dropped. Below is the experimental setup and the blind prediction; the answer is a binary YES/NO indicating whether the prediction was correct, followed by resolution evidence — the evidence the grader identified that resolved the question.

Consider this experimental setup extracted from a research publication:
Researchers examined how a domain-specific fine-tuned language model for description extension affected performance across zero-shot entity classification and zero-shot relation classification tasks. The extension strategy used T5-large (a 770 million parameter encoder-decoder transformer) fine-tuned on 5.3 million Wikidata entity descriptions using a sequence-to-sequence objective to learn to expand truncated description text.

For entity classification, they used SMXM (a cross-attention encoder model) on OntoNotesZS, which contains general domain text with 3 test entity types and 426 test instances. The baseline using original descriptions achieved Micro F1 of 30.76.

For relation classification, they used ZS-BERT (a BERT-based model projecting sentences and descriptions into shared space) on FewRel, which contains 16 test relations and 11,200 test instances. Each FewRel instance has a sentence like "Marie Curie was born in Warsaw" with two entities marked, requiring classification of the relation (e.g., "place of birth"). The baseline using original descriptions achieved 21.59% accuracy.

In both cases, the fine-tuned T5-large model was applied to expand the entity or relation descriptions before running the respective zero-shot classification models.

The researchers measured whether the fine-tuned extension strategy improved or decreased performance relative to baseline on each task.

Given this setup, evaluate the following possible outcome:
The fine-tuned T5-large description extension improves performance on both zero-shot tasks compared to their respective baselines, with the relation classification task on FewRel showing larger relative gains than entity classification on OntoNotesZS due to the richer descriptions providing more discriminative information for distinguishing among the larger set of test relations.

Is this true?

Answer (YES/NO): NO